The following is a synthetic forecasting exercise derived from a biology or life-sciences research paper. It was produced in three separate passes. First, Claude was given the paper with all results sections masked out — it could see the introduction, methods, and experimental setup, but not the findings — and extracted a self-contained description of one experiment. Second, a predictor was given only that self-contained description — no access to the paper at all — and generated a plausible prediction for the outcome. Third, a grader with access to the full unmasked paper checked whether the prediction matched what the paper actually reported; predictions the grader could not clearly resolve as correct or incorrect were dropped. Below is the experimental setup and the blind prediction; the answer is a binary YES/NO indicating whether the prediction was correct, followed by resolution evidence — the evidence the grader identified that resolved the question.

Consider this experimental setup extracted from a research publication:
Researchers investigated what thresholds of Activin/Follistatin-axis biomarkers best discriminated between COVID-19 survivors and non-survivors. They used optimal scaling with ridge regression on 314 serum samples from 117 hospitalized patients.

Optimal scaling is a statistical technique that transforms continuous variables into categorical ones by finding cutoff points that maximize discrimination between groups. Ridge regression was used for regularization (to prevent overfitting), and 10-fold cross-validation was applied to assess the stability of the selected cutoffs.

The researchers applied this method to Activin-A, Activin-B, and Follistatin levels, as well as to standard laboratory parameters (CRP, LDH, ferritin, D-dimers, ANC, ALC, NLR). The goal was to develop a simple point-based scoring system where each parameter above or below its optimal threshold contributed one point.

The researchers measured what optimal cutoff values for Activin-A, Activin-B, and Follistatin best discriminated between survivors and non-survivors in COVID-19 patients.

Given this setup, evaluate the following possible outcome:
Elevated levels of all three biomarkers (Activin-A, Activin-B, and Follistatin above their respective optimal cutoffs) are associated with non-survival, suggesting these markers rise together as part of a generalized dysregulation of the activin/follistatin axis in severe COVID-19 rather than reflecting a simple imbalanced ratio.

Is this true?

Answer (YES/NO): YES